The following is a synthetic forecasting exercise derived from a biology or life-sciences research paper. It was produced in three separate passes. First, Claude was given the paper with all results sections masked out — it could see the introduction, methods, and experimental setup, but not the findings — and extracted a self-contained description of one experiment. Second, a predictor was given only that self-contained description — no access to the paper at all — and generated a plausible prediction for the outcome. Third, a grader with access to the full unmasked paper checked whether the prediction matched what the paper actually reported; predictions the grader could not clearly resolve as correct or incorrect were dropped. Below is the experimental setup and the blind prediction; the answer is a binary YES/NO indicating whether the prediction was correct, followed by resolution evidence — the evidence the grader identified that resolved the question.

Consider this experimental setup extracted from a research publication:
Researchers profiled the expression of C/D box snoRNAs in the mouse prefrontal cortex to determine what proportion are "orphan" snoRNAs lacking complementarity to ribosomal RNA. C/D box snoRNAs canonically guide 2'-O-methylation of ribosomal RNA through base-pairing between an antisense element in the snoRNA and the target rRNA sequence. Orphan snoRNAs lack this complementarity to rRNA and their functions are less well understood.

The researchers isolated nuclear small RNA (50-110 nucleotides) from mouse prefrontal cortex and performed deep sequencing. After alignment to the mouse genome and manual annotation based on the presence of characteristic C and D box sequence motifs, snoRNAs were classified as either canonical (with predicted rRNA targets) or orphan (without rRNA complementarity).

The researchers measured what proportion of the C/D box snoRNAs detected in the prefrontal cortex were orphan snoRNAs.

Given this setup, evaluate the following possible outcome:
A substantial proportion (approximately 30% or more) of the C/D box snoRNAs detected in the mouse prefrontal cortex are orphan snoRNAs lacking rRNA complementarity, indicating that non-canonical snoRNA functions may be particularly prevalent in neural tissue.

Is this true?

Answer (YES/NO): NO